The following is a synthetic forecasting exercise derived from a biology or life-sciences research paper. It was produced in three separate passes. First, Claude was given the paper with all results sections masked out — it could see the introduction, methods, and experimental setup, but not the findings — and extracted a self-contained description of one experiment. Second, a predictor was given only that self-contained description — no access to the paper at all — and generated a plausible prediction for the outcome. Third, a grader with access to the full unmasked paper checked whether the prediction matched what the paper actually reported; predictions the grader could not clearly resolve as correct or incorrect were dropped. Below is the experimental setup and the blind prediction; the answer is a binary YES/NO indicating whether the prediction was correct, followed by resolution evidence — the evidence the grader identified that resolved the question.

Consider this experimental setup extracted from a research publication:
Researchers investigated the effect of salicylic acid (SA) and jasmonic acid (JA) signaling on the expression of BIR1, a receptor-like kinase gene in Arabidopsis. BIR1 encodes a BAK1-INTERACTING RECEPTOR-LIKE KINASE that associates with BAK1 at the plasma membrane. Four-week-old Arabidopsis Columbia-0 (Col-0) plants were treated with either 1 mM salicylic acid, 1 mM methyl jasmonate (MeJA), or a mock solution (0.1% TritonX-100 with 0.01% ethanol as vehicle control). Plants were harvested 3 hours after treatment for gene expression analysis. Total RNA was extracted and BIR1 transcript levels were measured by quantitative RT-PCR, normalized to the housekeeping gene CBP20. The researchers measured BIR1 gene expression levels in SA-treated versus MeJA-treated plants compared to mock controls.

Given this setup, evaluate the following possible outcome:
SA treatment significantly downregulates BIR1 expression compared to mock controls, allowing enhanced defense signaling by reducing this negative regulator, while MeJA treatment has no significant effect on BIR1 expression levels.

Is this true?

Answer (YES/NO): NO